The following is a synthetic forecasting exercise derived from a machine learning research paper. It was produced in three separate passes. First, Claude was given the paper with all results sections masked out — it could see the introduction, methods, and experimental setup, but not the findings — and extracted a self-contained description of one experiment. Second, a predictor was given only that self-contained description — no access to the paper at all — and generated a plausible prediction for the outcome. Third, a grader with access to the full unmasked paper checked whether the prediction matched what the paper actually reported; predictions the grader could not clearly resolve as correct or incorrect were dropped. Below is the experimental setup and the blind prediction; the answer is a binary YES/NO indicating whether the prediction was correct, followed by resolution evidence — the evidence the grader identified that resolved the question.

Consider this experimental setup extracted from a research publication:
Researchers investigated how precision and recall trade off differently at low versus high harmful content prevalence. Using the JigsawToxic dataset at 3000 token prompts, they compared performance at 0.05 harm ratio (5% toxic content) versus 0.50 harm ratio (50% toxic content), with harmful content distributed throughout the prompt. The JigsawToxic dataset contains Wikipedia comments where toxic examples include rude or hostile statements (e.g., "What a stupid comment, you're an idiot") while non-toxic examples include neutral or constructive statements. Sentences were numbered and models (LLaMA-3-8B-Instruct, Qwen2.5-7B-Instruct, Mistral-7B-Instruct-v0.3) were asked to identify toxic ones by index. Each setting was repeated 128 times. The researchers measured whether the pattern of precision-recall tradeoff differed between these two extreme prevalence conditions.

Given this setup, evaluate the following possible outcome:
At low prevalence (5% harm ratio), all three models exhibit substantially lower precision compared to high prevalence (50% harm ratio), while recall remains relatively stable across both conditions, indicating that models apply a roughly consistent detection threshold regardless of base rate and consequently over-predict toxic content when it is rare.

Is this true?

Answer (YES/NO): NO